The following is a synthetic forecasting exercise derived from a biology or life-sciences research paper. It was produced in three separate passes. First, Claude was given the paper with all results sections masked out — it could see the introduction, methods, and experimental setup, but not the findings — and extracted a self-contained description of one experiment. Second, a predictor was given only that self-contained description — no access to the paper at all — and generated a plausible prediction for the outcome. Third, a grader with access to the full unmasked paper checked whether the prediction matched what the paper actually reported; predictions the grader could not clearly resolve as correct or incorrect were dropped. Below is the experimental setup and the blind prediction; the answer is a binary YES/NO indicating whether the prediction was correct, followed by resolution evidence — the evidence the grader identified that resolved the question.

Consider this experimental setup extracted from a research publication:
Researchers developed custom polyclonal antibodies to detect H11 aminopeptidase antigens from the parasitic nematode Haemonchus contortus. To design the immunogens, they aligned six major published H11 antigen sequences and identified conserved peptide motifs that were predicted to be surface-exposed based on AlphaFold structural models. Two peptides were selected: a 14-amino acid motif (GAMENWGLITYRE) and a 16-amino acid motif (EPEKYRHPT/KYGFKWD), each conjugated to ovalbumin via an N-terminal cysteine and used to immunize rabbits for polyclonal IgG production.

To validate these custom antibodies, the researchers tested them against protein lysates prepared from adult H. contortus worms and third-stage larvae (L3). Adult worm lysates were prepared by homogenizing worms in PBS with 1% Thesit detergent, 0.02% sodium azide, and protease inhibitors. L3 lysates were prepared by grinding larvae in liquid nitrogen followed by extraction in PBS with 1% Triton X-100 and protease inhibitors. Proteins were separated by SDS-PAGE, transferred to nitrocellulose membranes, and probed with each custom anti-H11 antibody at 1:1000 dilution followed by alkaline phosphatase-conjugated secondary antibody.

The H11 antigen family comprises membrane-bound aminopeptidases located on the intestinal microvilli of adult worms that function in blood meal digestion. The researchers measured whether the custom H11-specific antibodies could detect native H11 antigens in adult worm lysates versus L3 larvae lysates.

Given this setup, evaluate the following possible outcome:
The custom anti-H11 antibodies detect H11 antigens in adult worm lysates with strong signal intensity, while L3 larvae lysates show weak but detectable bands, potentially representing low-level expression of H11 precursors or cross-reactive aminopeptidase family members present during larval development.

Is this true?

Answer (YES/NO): NO